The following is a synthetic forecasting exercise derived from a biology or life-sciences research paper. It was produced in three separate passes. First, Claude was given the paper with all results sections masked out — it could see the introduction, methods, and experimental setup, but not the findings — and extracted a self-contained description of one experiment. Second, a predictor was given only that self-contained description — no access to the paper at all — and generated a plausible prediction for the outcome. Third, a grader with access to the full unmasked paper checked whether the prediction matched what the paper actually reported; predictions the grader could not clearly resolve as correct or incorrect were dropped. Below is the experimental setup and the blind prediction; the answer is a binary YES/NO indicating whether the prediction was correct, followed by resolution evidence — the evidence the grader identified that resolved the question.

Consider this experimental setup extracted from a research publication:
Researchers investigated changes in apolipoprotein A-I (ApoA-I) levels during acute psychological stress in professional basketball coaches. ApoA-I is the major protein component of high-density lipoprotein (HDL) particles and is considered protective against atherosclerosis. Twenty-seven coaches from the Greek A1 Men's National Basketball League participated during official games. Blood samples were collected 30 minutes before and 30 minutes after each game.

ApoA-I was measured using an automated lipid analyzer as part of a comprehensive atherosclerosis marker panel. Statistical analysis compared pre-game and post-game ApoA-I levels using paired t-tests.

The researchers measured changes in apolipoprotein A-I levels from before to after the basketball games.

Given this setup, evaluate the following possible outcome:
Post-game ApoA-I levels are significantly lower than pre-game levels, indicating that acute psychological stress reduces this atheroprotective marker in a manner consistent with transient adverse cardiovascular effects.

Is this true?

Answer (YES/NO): NO